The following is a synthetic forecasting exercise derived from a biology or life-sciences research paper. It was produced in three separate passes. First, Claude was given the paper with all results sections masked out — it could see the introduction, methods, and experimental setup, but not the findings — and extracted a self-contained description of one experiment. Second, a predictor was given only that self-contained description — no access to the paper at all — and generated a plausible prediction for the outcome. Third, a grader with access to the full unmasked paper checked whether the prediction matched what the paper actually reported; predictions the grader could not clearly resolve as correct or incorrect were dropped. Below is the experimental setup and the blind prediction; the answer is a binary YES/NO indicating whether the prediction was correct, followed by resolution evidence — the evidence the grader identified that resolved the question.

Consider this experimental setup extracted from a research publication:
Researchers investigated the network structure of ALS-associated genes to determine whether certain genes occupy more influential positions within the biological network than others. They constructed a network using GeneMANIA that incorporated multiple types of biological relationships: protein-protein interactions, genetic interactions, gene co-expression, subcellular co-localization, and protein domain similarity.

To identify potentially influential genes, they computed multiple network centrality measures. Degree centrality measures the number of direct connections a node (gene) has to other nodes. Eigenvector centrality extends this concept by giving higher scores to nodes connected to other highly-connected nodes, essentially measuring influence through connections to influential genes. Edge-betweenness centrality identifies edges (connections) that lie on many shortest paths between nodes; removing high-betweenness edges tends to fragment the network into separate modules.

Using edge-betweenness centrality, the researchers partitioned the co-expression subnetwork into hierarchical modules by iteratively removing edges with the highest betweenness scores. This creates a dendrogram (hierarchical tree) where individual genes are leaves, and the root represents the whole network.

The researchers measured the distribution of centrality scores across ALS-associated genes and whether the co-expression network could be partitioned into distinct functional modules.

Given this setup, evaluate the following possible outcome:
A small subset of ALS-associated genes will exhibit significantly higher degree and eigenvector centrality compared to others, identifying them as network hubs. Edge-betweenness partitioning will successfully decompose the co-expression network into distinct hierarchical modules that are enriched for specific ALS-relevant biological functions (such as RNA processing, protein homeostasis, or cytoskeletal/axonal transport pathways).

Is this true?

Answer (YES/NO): YES